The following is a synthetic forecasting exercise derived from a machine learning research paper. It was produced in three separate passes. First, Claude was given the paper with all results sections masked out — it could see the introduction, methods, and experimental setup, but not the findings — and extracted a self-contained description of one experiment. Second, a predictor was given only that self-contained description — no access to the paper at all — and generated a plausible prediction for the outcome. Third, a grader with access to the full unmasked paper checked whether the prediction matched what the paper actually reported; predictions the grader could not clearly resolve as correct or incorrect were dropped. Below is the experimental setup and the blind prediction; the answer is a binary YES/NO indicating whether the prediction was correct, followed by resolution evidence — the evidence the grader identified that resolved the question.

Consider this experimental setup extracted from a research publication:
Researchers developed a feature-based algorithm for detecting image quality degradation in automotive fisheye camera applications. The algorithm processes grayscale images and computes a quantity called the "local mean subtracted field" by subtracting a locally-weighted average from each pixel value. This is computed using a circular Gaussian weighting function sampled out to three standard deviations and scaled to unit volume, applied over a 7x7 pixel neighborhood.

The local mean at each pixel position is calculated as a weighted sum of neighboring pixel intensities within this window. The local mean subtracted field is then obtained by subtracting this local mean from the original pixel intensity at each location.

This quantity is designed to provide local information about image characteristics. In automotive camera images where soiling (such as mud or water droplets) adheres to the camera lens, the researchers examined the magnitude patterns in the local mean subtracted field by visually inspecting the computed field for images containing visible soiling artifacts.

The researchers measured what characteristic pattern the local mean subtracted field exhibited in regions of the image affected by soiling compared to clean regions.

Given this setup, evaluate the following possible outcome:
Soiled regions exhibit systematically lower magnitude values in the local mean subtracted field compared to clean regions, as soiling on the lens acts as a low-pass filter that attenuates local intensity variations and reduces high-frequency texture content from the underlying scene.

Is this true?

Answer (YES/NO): YES